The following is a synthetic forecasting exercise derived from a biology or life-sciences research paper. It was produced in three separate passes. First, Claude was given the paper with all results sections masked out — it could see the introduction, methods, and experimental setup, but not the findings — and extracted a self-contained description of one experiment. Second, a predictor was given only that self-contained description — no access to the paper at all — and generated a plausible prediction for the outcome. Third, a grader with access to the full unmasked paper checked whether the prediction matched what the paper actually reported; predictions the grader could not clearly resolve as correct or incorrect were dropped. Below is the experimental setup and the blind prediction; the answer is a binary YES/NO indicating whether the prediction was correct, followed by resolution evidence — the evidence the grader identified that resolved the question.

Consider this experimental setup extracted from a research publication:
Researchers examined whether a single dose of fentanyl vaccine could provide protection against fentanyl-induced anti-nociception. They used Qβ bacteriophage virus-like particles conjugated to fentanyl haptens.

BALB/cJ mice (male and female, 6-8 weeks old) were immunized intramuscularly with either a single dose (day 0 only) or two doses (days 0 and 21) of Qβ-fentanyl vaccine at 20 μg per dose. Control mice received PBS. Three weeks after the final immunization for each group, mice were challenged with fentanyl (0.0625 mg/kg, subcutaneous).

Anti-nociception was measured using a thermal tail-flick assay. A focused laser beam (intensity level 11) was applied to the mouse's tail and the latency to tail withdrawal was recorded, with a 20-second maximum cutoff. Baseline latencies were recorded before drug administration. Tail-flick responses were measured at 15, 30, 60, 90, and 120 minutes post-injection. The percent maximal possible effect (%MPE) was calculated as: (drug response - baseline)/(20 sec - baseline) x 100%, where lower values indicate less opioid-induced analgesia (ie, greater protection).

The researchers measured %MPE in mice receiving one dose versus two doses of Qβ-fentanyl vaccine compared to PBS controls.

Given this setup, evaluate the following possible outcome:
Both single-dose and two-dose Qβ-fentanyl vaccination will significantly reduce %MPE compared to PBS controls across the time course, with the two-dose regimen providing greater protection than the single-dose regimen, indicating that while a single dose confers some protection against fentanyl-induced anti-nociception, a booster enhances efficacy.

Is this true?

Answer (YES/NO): NO